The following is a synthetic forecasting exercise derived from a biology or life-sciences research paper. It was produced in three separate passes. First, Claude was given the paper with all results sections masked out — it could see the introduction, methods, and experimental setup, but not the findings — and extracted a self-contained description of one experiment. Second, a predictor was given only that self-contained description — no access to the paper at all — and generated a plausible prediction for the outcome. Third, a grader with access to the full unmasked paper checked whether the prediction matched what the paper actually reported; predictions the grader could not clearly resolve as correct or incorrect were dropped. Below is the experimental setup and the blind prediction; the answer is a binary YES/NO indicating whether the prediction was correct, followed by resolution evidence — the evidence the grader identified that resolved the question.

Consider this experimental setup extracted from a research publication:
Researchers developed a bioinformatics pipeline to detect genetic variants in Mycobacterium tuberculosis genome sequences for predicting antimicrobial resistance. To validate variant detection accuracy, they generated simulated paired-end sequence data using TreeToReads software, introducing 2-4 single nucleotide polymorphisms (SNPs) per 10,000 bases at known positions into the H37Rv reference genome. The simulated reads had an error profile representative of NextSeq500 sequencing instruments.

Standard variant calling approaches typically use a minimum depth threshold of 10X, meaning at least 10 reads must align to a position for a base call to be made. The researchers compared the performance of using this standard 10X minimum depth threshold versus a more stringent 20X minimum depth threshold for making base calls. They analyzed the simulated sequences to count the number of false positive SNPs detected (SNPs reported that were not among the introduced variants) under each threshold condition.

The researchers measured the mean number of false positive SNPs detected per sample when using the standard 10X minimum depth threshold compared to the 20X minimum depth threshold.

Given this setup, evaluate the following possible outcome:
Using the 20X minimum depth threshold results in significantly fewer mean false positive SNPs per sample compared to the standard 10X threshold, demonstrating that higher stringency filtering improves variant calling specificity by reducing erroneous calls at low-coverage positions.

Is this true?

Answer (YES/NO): YES